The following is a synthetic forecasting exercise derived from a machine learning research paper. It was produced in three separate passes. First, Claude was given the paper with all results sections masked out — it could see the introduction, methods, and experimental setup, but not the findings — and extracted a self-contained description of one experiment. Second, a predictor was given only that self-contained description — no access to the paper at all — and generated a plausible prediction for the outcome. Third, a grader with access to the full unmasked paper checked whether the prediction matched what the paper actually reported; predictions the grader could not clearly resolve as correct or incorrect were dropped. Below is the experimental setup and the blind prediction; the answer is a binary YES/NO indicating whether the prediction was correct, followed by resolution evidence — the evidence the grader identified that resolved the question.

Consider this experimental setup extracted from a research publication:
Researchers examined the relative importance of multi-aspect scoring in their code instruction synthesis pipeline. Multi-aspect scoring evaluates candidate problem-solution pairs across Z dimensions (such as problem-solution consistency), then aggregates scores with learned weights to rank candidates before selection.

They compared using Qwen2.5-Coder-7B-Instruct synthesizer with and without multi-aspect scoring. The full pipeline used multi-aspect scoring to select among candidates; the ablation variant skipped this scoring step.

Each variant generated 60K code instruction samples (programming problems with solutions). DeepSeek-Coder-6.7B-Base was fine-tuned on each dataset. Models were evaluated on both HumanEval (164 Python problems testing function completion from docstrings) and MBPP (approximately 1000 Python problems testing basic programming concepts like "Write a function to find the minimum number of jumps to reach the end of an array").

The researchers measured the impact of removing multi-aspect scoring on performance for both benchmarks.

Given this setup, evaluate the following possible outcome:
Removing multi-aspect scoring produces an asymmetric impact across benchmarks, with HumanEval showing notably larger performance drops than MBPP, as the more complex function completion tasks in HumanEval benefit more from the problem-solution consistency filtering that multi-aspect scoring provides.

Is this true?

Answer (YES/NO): YES